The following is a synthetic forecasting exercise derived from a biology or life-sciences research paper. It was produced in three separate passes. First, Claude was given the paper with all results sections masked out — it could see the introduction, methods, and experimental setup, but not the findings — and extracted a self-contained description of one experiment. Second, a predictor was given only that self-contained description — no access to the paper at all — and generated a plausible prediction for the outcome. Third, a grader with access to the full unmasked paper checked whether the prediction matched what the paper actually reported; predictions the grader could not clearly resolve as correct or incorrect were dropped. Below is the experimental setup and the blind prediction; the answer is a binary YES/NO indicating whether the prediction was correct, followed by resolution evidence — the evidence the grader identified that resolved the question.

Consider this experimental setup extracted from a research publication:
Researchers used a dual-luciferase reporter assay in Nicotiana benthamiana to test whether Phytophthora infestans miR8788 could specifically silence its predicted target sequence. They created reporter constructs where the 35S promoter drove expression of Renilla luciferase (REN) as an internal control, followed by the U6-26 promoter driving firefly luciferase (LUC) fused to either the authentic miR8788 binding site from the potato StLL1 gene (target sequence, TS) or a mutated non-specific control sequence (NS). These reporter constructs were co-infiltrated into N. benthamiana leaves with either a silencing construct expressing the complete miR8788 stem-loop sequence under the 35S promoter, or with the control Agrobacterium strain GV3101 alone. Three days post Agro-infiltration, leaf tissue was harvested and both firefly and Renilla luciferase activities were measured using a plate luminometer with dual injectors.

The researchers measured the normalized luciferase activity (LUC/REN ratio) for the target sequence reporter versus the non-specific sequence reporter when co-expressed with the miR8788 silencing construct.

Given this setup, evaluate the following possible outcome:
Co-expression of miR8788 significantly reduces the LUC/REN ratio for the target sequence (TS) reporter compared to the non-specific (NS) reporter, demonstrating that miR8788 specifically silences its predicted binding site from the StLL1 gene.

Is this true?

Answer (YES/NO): YES